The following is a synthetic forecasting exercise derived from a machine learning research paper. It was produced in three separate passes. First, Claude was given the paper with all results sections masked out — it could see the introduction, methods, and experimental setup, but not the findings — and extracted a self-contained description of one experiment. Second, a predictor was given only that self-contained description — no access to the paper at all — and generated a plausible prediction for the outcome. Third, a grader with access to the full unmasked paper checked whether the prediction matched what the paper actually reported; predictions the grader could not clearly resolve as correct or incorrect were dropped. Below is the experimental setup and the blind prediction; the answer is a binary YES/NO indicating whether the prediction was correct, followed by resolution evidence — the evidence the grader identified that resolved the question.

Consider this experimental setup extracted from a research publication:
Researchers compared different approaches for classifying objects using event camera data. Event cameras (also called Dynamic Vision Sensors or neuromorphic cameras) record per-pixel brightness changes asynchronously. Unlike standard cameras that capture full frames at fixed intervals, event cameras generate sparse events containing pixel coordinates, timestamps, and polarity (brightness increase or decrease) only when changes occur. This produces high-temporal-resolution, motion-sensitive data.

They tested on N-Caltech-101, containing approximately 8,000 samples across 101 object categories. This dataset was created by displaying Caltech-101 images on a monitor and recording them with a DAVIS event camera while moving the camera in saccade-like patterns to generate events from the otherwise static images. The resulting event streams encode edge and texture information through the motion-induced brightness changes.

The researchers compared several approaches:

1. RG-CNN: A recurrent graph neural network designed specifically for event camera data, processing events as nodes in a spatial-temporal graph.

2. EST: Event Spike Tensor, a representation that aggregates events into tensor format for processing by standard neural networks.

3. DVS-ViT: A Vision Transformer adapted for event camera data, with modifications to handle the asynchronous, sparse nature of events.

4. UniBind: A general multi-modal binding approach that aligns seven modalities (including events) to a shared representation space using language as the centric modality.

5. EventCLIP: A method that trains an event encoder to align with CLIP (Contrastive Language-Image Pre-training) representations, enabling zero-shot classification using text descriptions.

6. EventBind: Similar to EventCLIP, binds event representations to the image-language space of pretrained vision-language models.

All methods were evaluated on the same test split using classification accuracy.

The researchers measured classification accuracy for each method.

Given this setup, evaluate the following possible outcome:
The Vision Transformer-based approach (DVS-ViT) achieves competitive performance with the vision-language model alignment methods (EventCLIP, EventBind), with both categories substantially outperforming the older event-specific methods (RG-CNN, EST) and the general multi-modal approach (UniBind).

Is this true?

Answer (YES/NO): NO